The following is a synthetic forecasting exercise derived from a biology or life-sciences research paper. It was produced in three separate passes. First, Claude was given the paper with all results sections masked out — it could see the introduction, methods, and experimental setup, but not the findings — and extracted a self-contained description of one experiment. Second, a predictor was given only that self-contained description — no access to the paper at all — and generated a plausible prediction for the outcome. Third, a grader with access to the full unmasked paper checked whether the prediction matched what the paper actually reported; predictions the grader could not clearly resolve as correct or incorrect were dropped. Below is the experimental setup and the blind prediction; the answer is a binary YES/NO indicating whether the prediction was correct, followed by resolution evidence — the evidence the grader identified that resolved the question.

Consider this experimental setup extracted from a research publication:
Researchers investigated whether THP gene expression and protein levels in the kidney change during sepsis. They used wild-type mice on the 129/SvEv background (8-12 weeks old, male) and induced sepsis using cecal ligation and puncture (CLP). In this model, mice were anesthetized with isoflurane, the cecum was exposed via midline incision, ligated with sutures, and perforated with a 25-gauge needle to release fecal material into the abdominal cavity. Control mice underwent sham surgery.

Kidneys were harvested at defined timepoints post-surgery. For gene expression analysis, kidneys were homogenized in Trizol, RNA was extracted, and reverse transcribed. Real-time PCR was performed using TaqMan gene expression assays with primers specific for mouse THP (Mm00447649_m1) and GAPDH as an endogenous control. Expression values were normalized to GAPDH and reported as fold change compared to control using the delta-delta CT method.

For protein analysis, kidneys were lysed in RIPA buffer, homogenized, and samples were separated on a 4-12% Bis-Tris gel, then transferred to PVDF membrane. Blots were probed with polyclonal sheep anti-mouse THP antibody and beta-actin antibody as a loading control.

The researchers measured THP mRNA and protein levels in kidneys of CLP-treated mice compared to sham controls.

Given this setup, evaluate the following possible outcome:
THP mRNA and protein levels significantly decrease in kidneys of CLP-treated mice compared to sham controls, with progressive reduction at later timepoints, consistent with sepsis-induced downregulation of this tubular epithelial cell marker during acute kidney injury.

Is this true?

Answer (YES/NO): NO